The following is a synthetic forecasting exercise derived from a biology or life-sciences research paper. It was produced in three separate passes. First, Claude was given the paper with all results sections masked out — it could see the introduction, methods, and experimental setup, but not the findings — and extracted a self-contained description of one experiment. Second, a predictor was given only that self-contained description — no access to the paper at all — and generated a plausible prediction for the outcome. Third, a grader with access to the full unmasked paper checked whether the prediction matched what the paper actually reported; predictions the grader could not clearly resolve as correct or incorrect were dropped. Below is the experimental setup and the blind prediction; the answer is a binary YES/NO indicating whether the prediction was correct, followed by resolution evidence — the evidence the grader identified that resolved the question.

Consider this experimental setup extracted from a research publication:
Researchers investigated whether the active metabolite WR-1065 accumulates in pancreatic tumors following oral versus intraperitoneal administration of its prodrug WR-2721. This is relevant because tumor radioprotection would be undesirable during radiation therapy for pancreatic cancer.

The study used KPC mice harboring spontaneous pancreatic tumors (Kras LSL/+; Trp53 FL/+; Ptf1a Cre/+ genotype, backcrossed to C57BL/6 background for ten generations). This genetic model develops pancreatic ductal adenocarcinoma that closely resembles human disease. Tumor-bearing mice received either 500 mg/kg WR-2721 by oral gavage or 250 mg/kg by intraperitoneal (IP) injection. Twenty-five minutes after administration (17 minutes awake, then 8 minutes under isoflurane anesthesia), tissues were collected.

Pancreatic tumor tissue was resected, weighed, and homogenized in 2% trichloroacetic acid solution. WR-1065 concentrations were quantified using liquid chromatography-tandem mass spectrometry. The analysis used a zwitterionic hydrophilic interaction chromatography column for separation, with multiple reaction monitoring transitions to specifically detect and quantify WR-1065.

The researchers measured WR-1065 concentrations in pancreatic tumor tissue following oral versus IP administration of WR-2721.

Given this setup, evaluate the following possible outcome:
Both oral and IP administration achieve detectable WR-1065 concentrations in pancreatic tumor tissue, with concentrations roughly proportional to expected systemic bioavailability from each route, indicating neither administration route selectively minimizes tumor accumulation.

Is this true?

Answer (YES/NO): NO